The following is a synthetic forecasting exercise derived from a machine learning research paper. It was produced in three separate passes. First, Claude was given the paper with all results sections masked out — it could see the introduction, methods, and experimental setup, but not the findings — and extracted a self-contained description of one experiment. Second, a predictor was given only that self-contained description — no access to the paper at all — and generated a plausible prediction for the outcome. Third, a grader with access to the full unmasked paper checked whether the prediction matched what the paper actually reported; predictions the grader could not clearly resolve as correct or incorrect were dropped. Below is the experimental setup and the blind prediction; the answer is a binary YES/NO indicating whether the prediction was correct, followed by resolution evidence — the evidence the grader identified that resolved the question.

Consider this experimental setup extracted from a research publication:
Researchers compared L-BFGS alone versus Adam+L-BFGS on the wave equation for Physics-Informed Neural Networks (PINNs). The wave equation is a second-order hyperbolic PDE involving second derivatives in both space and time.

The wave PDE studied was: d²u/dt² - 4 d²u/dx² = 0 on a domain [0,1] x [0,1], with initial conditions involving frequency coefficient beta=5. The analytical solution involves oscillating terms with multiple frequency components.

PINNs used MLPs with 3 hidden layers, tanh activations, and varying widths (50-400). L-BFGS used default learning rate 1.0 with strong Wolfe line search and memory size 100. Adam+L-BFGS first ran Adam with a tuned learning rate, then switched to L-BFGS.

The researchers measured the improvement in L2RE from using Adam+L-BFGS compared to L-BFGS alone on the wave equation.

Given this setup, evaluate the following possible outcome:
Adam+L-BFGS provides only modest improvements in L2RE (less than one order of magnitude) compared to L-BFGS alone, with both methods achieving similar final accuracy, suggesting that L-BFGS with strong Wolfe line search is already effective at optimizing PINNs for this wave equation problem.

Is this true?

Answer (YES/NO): NO